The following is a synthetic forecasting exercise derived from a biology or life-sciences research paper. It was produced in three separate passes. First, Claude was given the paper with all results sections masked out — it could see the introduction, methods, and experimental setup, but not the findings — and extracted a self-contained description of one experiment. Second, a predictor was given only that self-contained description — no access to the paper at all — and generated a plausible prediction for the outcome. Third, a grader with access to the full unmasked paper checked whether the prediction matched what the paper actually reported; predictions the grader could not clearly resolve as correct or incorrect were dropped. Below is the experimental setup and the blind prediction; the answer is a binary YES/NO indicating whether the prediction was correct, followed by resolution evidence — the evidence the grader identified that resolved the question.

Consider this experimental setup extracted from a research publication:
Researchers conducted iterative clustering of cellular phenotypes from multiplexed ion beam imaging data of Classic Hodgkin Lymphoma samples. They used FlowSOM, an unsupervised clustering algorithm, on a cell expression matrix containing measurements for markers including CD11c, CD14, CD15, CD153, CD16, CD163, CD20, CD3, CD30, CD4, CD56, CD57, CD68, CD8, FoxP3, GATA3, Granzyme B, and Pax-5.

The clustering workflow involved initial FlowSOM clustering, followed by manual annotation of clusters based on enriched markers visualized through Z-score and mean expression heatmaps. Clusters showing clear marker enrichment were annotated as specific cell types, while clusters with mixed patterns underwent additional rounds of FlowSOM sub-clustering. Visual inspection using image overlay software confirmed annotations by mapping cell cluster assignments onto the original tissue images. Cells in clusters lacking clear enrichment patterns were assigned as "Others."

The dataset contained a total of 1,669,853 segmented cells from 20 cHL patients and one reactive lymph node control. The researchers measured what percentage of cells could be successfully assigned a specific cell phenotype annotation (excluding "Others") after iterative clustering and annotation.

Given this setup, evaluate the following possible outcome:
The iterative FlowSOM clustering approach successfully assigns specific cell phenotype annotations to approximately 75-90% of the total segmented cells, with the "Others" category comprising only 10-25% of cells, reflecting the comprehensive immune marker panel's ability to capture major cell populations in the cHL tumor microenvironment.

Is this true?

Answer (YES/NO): NO